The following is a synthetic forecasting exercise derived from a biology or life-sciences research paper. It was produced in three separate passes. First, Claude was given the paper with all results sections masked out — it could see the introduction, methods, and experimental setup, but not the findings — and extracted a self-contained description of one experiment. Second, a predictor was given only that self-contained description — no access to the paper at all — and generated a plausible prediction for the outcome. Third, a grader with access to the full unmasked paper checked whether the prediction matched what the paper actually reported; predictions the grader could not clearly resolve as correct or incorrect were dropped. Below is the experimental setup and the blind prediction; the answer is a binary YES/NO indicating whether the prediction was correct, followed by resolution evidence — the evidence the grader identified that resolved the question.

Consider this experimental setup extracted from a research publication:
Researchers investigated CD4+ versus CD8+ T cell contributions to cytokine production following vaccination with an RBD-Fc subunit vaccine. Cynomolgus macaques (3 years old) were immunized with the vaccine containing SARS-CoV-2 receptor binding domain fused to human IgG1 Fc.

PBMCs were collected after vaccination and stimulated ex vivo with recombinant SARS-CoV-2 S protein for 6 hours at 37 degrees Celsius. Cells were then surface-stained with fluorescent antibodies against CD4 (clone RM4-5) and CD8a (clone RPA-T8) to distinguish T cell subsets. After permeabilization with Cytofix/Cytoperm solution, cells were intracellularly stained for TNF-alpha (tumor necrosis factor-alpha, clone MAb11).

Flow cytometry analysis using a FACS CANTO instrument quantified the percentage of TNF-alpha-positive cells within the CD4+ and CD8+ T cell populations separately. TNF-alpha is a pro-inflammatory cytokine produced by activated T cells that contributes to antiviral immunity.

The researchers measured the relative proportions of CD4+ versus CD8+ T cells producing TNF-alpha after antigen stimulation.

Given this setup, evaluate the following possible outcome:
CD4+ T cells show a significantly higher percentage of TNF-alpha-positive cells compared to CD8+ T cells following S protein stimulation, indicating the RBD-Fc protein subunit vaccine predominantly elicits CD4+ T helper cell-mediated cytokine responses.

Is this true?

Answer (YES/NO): NO